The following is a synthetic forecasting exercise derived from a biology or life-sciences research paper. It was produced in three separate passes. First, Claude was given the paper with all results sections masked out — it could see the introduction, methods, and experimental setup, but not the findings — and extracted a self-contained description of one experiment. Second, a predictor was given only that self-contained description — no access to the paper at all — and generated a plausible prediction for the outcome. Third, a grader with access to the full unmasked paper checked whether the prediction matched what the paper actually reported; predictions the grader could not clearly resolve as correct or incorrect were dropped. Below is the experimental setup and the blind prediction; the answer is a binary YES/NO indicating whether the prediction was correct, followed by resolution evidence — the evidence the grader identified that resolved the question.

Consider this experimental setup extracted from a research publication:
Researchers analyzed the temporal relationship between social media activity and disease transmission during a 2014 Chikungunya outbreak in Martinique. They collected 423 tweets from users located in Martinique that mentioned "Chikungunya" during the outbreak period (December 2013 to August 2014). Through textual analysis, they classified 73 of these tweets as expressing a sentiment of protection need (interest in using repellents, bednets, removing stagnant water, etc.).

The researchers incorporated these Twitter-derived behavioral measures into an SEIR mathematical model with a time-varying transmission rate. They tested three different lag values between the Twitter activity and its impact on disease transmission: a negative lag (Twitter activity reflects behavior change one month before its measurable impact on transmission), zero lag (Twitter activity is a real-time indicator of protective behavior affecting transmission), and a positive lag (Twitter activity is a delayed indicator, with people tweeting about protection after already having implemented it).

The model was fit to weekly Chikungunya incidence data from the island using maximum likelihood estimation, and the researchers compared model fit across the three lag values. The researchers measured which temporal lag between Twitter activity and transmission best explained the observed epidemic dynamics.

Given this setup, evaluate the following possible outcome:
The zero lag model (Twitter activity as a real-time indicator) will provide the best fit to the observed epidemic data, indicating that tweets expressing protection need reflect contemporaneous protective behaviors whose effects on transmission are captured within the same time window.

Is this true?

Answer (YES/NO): NO